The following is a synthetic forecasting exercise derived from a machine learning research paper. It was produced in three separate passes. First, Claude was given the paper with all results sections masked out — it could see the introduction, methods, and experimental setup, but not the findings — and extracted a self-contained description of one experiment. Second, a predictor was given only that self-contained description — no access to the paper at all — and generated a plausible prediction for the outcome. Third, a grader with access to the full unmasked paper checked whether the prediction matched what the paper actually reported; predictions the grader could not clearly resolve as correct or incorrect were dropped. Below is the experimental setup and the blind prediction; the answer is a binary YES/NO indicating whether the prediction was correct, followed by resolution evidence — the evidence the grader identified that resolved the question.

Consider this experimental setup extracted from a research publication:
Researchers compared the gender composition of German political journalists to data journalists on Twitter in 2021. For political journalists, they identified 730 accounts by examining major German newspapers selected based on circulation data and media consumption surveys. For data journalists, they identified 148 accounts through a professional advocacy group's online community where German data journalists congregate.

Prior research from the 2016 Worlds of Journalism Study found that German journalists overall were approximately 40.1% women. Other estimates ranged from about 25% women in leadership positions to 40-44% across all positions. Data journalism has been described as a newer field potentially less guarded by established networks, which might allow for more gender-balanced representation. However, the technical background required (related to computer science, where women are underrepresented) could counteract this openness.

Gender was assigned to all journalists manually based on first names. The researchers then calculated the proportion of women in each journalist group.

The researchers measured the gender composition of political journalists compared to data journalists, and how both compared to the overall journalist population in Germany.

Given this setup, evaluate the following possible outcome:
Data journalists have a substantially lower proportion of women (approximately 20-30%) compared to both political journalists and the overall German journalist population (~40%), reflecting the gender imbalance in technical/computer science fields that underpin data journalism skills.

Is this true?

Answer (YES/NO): NO